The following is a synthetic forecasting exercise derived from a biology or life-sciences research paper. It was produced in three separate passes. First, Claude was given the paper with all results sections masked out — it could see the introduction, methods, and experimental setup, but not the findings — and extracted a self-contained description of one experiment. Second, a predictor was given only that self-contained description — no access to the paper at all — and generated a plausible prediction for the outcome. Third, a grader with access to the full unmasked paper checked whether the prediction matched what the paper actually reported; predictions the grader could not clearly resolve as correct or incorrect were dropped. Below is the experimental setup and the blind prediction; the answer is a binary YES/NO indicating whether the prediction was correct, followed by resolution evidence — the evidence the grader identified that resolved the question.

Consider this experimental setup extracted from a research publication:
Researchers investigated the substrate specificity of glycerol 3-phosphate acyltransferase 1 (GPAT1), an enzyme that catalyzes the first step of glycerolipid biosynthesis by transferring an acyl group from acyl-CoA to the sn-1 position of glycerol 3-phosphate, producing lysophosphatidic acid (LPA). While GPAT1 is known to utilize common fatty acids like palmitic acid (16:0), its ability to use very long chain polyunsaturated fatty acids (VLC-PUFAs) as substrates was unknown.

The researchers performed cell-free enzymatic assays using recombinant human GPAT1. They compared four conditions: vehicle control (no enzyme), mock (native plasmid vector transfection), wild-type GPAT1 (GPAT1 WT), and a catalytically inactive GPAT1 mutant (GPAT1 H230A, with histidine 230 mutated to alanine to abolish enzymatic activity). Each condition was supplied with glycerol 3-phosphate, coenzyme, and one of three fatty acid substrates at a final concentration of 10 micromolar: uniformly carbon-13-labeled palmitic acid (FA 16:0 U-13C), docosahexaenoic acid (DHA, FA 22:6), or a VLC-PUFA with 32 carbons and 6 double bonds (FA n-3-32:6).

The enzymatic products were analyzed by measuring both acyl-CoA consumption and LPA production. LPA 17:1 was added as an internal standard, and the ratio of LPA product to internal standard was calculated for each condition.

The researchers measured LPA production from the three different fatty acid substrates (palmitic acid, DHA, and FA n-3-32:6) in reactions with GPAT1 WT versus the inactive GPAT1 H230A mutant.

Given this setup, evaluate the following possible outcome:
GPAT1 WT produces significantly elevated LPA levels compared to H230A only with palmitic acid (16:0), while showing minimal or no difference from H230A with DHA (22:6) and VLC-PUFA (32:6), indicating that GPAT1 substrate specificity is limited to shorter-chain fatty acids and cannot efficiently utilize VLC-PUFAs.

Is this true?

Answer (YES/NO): NO